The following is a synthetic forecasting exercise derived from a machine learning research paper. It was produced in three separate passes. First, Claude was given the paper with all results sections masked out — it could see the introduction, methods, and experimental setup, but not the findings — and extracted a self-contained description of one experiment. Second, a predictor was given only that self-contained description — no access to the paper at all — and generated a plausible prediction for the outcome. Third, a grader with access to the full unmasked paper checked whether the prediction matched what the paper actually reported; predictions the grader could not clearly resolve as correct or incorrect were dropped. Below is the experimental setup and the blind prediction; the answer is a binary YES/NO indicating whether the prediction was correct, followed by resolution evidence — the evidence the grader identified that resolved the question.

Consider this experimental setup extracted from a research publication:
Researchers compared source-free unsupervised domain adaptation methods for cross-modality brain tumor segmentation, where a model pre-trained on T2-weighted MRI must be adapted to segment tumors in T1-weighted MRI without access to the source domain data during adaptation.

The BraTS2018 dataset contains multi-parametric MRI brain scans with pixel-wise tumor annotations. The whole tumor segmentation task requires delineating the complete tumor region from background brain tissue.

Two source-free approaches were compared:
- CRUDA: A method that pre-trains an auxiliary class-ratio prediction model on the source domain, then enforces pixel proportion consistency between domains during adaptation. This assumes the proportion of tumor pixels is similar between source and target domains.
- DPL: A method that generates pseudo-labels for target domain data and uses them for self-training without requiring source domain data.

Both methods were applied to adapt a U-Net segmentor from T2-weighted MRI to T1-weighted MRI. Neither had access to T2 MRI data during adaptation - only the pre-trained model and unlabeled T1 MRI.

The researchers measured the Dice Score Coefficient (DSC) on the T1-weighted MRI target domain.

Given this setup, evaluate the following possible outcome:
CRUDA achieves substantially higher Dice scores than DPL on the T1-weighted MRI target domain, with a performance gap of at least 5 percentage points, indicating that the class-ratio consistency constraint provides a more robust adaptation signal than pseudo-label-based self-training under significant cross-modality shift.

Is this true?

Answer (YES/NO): NO